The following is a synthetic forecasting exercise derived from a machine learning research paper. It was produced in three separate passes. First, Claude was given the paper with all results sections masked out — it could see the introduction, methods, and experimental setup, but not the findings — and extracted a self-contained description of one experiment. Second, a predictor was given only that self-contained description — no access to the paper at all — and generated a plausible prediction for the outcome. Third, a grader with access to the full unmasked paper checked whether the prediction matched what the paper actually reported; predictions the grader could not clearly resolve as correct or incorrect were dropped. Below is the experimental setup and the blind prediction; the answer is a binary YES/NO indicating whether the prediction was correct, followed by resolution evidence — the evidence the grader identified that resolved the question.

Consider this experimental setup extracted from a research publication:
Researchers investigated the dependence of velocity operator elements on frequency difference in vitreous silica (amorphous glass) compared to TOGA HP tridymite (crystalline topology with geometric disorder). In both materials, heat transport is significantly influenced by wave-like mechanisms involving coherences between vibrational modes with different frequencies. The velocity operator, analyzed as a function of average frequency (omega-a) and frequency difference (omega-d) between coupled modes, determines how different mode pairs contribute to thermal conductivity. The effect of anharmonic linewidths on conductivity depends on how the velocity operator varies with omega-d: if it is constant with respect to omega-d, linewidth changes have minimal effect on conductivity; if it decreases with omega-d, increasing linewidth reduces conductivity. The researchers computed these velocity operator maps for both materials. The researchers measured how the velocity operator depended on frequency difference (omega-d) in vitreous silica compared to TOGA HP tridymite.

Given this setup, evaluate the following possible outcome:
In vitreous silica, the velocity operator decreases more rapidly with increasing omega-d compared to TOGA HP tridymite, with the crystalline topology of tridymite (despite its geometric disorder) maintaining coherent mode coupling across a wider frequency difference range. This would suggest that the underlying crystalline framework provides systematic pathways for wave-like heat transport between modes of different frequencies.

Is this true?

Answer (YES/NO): NO